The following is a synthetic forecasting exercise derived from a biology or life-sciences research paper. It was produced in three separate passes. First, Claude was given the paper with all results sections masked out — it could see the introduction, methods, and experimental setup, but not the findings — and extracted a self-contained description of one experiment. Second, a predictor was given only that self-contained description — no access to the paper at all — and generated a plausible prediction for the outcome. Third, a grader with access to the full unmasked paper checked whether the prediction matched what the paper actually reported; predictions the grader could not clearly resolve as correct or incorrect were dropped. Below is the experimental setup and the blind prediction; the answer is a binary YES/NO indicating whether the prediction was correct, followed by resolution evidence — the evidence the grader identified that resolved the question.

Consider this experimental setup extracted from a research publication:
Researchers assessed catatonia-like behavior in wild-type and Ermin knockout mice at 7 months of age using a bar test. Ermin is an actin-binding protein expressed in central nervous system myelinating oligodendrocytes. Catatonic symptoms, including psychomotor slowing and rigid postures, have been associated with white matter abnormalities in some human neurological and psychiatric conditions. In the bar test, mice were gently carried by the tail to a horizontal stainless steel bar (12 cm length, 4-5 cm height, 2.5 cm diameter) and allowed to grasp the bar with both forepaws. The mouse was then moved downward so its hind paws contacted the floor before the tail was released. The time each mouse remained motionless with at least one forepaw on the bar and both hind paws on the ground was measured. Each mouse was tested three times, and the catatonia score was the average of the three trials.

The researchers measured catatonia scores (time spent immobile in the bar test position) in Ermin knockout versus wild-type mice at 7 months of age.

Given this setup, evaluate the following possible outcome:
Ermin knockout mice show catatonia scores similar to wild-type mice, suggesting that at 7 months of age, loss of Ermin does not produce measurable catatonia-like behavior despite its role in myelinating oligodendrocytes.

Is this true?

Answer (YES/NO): NO